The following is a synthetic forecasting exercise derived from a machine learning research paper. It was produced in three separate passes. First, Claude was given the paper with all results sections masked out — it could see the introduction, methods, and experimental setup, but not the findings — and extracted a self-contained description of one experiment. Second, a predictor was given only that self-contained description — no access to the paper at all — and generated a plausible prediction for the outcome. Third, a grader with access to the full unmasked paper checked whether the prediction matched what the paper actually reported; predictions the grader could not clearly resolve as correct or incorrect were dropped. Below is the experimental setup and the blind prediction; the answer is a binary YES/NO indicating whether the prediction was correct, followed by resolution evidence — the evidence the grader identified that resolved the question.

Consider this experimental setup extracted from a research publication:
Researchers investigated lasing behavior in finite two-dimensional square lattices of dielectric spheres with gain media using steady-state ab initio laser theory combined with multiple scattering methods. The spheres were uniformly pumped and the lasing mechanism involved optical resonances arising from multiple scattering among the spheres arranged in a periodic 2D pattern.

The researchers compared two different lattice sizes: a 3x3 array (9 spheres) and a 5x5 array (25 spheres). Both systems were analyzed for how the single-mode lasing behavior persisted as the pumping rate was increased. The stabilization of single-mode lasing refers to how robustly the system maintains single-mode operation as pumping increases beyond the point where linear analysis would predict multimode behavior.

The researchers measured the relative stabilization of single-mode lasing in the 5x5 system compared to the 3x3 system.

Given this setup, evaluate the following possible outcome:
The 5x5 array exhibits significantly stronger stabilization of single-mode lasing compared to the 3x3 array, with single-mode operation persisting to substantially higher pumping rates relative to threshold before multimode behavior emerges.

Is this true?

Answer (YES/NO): NO